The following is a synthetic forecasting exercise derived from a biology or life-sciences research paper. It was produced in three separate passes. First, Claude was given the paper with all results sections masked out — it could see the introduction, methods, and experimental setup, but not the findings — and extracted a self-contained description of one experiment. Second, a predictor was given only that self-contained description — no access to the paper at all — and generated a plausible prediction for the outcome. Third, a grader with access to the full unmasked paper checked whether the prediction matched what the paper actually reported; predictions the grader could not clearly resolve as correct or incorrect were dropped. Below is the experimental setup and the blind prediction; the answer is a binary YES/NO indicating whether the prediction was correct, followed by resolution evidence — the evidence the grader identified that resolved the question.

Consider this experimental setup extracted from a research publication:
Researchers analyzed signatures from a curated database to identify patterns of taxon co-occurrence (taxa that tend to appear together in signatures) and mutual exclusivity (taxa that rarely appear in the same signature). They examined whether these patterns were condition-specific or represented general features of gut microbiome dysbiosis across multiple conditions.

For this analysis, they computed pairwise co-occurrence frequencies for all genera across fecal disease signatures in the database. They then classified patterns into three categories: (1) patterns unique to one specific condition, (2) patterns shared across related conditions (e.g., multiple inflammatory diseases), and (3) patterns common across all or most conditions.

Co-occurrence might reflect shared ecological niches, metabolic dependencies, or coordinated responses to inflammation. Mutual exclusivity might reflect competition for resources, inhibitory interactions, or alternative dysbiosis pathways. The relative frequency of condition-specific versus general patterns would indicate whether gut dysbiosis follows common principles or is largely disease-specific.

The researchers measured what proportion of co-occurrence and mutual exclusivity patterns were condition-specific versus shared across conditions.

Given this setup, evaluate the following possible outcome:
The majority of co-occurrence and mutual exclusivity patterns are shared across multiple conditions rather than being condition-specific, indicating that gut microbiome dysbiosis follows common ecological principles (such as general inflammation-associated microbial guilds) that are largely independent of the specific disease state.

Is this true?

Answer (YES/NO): YES